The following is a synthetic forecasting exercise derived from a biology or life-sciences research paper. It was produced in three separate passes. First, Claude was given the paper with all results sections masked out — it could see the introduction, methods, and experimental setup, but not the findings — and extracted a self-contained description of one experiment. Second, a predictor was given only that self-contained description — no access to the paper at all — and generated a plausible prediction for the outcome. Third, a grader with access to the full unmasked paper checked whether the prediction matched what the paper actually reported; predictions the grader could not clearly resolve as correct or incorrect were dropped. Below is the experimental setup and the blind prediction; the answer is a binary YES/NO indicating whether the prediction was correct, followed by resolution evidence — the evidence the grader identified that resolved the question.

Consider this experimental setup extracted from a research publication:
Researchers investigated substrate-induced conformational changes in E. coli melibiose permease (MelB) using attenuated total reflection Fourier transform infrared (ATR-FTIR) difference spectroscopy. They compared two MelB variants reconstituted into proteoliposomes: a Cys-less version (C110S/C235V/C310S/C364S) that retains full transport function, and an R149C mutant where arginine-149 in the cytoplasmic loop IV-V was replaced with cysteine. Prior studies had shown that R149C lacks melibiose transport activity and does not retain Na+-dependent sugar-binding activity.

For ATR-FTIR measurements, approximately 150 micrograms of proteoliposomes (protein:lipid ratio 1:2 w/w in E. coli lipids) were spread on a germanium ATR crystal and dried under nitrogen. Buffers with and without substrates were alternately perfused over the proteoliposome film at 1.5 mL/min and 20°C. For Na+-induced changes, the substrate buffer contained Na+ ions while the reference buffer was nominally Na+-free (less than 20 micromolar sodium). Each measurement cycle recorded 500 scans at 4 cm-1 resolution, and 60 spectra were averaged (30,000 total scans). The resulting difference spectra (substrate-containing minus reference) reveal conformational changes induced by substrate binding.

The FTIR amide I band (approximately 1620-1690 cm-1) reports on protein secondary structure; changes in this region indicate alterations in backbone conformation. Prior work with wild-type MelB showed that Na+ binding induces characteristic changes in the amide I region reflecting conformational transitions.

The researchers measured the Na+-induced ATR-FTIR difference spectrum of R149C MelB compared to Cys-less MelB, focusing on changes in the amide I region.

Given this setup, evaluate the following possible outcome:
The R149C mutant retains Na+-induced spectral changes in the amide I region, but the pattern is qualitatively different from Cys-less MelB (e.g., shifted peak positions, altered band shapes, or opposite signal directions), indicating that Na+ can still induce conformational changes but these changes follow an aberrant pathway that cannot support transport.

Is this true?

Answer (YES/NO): NO